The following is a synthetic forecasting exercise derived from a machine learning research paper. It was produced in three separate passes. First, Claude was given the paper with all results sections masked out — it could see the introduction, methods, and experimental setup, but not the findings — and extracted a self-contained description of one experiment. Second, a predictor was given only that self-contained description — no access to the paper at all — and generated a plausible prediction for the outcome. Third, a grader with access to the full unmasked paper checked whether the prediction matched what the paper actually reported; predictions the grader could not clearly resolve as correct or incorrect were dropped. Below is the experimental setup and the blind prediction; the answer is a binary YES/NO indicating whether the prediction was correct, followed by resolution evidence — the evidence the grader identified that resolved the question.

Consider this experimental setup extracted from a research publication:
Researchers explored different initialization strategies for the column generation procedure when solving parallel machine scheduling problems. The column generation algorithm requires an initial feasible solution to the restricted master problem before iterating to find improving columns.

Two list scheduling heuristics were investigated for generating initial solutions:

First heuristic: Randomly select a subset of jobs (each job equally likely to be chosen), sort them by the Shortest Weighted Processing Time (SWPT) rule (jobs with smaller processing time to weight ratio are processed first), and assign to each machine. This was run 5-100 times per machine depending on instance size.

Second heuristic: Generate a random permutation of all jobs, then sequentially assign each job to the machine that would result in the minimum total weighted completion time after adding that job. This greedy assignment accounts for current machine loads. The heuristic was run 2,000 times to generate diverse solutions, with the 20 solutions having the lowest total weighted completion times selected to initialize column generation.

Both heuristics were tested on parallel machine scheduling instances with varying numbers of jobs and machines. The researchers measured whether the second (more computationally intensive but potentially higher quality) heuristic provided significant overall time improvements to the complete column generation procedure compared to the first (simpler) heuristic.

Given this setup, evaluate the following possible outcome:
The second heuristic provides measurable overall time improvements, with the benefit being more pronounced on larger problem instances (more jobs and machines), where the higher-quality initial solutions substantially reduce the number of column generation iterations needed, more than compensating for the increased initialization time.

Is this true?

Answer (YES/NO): NO